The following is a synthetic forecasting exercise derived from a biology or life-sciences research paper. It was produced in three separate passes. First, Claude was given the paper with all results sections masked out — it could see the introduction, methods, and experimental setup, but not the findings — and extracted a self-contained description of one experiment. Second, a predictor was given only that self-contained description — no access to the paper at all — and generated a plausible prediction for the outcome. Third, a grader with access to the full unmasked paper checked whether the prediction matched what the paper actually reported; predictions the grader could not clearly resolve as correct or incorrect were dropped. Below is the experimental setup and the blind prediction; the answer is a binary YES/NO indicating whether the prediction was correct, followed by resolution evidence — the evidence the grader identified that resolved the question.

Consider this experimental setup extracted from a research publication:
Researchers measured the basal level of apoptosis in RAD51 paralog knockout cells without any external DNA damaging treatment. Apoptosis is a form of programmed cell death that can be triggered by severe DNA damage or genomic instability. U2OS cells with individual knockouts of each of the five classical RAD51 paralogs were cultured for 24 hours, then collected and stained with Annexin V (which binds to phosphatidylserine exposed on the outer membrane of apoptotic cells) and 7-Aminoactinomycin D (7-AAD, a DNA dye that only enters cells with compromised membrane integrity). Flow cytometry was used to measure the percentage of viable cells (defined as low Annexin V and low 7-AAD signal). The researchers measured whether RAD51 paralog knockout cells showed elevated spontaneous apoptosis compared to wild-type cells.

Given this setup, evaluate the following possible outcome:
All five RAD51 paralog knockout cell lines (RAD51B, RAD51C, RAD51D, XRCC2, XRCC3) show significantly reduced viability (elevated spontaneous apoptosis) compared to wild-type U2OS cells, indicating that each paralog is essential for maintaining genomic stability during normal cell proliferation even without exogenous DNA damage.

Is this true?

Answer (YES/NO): NO